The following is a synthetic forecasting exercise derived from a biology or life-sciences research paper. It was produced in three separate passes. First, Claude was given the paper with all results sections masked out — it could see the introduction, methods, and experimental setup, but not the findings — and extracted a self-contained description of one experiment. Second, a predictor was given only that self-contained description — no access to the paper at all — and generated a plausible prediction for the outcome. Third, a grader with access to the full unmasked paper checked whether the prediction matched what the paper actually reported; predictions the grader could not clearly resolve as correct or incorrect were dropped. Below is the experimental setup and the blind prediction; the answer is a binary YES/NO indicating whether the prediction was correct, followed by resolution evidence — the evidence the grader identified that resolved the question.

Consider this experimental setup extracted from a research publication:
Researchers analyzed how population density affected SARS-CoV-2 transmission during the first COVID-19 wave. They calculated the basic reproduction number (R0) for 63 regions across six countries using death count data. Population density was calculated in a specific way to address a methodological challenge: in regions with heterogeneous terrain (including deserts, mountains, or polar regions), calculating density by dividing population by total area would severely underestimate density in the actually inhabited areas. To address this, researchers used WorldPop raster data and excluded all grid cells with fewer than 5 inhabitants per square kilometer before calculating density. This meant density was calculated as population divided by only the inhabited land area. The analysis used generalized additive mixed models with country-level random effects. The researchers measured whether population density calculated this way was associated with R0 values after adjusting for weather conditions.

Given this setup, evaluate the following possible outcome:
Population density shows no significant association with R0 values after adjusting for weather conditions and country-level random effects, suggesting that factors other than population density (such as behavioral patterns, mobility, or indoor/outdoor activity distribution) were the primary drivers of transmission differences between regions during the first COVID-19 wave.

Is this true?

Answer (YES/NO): NO